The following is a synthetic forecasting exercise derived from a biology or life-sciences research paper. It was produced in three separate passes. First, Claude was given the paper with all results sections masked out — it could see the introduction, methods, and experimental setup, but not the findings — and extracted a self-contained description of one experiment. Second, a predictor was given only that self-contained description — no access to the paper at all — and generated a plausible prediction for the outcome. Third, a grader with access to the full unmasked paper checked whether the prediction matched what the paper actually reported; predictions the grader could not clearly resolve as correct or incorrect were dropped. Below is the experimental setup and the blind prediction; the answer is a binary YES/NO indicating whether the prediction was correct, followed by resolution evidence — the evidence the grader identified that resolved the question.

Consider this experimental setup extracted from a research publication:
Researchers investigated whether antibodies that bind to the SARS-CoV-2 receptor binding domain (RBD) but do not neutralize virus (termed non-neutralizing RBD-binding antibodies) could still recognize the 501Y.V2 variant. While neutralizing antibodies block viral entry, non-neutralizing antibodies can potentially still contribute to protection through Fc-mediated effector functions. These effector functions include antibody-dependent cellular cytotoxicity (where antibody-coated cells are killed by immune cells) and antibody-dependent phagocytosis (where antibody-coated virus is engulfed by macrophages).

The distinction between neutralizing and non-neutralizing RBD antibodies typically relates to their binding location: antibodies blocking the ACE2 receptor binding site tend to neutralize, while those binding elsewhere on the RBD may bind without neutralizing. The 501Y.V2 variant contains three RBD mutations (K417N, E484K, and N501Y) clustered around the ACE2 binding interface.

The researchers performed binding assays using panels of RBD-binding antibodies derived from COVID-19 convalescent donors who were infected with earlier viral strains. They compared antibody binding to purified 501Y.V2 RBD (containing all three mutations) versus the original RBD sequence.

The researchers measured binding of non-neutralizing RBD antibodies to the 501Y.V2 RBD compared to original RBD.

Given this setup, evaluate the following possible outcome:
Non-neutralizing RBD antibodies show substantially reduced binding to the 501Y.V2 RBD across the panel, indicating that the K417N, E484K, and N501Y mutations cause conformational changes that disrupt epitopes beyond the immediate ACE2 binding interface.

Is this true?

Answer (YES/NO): NO